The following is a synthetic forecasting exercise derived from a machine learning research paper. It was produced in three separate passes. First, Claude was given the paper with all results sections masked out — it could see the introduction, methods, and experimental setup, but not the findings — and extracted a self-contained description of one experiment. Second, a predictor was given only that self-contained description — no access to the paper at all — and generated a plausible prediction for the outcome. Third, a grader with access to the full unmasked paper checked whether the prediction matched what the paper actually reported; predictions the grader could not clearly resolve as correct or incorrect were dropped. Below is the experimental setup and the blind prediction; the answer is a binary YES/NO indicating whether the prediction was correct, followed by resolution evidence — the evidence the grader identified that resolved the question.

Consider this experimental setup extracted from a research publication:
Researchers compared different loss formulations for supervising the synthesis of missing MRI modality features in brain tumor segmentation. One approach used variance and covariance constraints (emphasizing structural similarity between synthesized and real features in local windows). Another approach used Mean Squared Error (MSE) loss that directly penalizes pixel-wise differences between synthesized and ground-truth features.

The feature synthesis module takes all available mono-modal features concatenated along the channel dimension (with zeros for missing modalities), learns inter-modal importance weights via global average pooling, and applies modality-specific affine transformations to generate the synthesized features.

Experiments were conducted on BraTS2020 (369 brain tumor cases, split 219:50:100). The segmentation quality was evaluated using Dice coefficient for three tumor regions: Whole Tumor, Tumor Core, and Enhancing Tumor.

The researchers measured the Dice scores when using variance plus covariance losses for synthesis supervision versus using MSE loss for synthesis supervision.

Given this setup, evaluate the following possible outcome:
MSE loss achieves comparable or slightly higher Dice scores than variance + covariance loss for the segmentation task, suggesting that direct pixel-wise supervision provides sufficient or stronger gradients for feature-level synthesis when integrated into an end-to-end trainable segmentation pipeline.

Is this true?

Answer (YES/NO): YES